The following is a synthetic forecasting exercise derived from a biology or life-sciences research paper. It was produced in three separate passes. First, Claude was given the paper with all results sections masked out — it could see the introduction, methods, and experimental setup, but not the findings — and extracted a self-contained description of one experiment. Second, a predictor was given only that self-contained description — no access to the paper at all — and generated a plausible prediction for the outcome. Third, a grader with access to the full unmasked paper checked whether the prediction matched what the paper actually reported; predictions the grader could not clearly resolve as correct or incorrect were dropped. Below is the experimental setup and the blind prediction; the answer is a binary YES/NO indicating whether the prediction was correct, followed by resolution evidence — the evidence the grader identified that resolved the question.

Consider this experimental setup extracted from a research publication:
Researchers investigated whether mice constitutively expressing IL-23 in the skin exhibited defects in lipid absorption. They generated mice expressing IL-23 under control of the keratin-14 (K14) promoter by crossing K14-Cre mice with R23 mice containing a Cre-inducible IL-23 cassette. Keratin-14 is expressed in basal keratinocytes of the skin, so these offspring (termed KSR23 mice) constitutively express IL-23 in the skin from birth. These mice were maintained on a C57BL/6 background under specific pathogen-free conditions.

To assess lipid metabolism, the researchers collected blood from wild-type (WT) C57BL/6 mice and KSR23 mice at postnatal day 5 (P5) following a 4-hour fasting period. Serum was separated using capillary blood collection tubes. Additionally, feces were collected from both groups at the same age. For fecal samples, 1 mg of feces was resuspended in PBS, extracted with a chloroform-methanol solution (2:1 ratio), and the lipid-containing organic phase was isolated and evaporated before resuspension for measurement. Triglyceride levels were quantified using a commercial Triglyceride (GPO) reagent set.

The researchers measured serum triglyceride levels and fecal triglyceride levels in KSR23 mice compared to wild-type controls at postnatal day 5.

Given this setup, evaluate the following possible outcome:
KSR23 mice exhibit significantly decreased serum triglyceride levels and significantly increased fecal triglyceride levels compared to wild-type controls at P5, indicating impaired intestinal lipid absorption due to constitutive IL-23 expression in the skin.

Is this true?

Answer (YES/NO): YES